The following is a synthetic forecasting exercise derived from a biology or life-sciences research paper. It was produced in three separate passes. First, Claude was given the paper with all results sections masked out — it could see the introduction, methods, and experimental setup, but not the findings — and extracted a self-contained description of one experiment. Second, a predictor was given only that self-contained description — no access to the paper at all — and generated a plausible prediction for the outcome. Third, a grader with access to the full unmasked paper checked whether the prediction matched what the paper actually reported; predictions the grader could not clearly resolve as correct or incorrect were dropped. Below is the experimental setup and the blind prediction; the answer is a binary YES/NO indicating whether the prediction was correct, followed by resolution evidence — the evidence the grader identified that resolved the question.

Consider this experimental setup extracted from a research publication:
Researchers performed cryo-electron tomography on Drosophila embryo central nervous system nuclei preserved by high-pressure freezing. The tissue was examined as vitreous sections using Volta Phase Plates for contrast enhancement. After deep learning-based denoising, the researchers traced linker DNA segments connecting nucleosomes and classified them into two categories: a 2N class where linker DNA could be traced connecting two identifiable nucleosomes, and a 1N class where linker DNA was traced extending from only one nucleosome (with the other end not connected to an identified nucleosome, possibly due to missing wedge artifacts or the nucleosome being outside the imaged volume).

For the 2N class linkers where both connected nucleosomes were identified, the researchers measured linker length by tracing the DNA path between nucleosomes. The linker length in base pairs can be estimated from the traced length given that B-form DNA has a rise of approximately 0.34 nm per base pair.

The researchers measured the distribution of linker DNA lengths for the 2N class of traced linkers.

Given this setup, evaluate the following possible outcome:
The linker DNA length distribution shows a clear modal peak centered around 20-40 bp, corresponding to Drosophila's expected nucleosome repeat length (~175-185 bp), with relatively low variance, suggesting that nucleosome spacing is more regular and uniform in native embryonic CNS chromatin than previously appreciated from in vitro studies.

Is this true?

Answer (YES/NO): NO